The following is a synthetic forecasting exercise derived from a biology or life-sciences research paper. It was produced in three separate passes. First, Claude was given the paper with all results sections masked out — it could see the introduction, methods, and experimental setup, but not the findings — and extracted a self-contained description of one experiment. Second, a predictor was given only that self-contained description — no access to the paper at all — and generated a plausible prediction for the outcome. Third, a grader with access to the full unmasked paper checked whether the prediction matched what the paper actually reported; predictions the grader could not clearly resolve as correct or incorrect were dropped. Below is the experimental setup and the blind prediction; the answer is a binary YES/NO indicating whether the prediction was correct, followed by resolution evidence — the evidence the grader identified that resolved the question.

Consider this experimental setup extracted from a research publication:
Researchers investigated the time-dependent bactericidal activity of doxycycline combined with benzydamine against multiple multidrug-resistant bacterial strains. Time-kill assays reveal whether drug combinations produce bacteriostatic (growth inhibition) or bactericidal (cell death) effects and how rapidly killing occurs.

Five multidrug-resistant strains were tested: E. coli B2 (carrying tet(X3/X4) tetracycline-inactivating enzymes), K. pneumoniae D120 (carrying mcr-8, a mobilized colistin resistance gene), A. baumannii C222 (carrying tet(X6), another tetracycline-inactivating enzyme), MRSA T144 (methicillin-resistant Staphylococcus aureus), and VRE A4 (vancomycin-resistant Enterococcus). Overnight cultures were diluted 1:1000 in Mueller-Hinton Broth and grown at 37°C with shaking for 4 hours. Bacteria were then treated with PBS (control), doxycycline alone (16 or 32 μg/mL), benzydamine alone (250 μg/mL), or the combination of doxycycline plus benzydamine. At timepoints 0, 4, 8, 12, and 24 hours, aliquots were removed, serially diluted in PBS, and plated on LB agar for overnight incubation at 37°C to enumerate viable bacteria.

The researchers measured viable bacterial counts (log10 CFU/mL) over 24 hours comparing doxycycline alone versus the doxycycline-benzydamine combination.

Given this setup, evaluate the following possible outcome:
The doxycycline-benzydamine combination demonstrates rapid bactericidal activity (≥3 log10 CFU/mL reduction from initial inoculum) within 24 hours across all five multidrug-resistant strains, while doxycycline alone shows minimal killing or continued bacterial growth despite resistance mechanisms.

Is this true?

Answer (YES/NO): NO